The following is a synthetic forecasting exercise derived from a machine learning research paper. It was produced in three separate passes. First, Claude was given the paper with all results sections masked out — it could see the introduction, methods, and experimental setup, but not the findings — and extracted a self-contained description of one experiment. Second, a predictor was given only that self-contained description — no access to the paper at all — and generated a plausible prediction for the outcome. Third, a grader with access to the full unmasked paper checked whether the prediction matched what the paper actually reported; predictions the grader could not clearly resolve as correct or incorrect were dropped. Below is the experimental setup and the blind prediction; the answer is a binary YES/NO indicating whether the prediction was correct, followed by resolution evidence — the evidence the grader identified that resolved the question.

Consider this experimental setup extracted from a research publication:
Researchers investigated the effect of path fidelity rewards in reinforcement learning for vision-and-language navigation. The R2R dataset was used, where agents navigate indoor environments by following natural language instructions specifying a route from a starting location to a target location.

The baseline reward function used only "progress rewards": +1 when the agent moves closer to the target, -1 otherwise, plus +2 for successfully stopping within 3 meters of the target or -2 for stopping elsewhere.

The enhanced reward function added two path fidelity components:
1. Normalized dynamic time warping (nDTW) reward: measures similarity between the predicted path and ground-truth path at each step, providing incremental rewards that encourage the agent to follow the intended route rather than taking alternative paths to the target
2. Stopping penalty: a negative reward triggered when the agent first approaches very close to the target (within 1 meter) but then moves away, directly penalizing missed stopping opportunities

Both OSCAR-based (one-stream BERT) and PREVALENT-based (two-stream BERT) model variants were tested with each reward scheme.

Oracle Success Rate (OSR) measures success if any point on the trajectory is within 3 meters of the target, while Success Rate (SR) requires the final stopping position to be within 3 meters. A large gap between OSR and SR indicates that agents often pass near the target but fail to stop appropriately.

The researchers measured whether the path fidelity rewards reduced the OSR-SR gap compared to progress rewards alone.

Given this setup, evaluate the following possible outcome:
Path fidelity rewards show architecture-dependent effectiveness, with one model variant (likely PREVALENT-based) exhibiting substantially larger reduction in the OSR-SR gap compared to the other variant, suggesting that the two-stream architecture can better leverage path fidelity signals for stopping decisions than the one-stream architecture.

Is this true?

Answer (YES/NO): NO